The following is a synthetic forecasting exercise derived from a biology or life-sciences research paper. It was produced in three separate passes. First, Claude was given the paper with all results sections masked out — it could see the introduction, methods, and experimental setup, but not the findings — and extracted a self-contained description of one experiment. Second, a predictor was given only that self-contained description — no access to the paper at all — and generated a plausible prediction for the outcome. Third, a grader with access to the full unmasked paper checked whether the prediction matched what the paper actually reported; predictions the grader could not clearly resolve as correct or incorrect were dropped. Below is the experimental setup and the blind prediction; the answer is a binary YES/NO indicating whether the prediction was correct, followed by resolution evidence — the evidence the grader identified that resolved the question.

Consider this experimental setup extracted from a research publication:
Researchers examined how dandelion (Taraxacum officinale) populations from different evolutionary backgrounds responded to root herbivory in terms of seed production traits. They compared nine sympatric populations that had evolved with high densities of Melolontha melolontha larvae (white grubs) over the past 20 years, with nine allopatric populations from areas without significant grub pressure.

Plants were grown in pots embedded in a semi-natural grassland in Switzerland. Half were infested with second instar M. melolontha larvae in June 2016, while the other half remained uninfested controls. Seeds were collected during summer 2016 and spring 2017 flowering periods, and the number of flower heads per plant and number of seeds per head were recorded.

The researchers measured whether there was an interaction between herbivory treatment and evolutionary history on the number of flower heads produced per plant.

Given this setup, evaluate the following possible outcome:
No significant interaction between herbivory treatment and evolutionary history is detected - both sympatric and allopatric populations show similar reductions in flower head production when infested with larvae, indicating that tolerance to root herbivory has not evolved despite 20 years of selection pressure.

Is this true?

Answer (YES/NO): NO